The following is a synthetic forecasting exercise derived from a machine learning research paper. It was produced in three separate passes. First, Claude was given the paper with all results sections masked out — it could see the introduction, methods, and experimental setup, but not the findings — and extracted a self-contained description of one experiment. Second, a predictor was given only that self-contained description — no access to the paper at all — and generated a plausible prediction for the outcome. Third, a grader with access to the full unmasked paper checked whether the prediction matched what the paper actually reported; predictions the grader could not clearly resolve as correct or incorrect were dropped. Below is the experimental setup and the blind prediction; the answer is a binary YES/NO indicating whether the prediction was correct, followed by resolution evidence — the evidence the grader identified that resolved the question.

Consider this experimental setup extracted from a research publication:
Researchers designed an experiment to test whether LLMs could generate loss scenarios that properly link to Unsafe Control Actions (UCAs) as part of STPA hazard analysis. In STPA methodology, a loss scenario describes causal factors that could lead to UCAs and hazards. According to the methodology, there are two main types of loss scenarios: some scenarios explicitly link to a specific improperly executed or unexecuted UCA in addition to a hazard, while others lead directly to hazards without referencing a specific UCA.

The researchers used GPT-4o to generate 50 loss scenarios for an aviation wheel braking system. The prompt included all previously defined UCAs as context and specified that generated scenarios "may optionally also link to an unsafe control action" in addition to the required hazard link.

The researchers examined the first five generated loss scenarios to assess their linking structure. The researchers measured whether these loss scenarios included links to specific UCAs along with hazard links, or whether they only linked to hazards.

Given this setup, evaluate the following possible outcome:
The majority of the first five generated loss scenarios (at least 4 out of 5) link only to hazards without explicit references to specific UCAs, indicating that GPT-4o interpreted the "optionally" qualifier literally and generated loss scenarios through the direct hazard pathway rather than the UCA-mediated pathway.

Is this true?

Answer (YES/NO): YES